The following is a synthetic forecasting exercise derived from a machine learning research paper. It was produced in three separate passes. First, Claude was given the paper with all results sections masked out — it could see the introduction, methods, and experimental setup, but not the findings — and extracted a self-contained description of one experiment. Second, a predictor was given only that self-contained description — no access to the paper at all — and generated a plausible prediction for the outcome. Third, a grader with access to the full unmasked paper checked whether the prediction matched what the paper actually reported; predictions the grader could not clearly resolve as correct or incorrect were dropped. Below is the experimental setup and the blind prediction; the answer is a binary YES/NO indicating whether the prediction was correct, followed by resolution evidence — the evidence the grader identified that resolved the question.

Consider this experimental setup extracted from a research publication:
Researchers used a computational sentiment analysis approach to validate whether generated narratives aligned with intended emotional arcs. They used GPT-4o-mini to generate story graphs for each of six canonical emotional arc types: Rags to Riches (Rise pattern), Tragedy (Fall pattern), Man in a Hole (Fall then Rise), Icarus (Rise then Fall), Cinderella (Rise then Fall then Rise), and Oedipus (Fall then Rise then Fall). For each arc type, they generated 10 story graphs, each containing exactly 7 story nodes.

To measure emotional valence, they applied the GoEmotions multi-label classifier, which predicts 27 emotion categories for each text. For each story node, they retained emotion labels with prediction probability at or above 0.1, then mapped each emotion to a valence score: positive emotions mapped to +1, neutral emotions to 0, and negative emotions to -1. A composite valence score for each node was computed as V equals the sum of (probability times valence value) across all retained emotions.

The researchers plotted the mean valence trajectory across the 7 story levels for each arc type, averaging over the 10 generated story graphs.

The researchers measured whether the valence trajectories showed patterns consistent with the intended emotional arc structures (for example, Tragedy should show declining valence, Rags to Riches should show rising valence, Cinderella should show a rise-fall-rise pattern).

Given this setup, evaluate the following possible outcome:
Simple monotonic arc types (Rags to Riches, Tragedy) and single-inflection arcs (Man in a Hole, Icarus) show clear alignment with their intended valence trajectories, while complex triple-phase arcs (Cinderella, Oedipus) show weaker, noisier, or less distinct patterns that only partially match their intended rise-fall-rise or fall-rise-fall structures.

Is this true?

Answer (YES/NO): NO